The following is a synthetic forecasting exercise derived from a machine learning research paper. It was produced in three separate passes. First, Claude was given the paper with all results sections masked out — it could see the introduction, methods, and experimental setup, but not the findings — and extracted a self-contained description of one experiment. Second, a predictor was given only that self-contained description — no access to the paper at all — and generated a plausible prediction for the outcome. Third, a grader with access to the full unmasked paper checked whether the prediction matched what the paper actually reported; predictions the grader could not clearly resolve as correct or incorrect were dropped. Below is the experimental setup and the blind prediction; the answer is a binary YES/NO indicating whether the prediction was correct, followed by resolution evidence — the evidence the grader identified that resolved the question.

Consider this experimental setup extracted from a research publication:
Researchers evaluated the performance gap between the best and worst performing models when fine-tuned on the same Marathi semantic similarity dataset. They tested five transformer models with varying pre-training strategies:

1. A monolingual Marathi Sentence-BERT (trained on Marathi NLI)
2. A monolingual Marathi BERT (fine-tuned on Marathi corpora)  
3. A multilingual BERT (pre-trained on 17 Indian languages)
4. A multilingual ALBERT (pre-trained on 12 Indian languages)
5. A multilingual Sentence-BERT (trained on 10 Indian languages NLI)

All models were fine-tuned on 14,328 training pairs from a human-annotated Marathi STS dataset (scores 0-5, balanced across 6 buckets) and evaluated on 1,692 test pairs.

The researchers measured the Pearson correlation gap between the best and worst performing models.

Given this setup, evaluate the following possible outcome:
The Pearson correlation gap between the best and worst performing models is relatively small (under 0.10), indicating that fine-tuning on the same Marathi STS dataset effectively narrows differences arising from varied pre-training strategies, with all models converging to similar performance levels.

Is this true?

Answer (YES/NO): NO